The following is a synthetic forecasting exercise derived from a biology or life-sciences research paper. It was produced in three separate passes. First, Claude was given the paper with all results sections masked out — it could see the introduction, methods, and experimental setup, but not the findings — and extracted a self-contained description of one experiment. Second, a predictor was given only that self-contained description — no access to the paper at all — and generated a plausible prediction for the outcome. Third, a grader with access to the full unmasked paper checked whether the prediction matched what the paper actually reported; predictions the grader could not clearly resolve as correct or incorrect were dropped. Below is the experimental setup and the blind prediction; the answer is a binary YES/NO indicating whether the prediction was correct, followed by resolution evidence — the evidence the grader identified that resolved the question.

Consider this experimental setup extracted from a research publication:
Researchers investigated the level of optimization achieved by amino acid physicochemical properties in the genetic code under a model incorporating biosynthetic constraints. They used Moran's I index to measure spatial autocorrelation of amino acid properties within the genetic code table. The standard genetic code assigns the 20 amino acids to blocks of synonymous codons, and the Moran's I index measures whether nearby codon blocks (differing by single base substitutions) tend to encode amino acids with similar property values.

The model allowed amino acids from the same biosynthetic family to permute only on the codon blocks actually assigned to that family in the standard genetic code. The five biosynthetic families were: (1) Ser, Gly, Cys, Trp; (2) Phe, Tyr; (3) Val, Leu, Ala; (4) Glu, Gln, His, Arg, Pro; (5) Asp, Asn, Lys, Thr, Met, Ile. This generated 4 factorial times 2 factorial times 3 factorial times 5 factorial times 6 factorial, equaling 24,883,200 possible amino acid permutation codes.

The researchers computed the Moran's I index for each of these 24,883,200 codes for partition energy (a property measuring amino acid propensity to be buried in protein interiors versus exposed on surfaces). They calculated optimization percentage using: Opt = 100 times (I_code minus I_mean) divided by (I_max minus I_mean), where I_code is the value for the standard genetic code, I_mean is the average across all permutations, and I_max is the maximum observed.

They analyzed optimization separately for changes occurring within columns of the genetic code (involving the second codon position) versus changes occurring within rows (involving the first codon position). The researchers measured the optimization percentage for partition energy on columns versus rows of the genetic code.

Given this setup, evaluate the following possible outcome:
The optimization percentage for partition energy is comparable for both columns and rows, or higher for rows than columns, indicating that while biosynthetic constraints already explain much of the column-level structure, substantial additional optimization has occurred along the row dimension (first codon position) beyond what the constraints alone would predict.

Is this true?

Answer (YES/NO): NO